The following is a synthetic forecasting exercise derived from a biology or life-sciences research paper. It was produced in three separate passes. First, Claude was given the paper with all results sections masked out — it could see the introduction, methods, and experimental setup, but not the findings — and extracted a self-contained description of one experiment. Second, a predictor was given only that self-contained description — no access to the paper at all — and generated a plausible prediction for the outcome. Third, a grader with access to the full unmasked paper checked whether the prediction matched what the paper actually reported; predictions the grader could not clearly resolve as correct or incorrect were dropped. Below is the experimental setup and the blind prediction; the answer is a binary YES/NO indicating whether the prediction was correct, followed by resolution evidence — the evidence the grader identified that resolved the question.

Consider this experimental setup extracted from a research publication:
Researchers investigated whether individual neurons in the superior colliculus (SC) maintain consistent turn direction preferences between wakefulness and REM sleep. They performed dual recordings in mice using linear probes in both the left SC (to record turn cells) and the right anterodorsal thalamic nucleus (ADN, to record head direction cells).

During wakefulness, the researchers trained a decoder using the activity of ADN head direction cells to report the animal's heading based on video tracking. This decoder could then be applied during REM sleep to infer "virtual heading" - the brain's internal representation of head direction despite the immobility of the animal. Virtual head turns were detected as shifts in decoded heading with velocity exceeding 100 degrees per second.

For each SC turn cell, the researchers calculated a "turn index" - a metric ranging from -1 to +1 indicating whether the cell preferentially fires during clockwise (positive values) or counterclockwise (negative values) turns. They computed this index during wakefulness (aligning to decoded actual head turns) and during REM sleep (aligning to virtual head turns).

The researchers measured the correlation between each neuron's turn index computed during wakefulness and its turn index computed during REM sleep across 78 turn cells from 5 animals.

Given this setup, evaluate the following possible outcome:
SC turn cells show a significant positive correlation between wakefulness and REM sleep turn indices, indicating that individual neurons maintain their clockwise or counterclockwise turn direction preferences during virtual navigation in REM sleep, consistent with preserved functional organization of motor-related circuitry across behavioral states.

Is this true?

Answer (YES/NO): YES